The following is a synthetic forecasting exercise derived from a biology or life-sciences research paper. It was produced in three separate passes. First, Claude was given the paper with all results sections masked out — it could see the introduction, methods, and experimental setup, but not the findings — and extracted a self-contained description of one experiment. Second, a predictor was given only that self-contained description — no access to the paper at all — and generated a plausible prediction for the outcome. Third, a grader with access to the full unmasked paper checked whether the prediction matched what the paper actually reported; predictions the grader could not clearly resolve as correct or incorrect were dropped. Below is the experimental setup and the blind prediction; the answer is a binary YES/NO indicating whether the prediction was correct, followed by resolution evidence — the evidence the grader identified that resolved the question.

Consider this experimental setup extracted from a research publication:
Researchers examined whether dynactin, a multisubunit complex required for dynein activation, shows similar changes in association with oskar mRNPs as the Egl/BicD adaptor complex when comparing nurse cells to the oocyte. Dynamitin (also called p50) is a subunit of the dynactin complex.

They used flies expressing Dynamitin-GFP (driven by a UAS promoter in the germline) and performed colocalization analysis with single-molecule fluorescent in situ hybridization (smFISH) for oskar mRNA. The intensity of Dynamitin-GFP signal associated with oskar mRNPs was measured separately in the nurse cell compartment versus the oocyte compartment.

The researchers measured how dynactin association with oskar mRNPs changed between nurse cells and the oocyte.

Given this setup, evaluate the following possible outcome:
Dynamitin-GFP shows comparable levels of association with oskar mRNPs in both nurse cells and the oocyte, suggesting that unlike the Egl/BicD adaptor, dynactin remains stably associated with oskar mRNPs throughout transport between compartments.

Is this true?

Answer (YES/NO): NO